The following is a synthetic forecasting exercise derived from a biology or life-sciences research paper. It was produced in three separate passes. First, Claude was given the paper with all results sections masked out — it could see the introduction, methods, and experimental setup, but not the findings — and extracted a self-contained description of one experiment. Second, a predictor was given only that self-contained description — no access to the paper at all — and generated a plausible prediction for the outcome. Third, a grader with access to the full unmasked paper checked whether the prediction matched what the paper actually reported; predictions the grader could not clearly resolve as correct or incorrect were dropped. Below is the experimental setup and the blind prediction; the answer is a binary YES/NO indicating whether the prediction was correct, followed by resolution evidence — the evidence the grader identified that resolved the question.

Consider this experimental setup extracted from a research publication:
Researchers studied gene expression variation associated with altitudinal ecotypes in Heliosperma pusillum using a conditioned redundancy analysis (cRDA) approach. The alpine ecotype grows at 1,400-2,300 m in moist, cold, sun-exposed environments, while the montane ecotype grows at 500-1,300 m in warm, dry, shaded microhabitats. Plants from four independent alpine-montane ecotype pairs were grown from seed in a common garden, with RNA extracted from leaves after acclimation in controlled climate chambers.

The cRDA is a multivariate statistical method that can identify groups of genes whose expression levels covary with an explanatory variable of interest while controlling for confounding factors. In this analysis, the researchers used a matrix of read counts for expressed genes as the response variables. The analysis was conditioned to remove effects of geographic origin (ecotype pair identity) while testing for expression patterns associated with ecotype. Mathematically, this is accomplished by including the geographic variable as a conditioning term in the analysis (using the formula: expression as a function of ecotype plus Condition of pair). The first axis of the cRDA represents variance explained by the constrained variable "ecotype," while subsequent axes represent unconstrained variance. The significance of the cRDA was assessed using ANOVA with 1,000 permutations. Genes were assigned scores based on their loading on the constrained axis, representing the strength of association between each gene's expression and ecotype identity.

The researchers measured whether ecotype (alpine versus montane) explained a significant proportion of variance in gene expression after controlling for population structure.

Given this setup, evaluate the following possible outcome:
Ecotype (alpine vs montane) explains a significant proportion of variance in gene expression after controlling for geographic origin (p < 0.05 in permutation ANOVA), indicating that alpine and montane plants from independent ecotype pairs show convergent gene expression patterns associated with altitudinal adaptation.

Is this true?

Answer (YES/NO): NO